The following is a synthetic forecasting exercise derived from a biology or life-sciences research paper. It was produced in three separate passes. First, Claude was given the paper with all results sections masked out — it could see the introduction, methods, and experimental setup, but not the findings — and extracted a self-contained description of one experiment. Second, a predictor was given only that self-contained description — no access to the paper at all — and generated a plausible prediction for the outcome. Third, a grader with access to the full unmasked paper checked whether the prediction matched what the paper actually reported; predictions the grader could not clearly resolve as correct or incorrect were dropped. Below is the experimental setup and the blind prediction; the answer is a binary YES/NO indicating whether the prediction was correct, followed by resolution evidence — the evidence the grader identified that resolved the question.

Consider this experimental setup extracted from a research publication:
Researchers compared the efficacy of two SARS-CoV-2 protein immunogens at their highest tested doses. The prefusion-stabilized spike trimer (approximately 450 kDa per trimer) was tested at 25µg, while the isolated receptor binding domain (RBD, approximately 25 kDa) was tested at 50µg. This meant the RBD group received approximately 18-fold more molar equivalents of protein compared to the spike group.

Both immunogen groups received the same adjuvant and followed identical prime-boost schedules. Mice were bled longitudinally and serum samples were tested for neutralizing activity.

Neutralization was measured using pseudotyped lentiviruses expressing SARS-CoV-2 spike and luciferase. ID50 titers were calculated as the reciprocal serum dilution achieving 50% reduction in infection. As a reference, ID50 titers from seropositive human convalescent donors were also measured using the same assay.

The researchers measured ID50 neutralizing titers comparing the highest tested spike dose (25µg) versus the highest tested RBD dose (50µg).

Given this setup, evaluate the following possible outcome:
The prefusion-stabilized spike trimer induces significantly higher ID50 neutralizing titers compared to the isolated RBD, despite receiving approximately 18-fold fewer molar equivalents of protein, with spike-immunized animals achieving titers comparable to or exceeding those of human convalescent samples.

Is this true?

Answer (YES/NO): NO